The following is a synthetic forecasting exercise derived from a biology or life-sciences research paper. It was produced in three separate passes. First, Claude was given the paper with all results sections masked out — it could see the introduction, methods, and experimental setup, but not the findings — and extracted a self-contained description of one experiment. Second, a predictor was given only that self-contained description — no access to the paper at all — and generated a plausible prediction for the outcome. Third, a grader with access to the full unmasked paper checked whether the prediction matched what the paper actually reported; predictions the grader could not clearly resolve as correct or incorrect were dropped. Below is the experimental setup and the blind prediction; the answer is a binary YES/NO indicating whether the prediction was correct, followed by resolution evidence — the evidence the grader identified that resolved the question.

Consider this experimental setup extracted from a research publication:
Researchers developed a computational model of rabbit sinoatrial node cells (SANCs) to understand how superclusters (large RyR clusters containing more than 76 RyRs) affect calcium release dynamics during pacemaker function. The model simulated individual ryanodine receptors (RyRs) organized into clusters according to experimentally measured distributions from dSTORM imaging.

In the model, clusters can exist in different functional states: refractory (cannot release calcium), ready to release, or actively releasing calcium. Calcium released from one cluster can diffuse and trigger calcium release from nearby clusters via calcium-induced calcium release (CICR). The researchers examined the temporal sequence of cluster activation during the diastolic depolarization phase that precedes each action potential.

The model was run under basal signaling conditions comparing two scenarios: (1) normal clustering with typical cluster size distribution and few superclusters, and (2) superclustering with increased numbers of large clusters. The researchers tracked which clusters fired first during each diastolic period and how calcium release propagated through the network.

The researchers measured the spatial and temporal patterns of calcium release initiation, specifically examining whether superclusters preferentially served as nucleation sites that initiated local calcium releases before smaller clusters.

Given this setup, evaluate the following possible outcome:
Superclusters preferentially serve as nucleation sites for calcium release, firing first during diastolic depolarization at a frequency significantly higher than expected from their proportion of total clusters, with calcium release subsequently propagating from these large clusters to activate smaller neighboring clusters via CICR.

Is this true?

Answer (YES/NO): YES